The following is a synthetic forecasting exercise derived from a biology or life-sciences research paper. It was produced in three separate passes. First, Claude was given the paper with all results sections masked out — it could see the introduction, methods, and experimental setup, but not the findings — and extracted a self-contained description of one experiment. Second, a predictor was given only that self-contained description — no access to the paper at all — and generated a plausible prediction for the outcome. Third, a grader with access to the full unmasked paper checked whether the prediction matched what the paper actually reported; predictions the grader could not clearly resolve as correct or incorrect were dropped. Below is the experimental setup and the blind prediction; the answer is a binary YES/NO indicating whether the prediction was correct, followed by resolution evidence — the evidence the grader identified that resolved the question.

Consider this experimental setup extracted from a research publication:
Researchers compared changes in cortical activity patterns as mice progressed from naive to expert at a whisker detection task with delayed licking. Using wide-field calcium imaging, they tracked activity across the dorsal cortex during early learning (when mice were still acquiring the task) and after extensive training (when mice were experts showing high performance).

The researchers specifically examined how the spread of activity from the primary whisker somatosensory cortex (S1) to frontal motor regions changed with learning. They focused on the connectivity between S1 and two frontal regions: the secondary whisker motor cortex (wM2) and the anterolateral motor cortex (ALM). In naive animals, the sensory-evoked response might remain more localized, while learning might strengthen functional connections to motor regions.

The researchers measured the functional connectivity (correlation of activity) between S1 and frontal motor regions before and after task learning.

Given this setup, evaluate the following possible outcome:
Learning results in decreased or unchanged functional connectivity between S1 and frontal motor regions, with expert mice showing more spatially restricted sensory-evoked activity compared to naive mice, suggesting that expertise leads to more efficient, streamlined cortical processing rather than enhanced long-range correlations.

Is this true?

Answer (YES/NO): NO